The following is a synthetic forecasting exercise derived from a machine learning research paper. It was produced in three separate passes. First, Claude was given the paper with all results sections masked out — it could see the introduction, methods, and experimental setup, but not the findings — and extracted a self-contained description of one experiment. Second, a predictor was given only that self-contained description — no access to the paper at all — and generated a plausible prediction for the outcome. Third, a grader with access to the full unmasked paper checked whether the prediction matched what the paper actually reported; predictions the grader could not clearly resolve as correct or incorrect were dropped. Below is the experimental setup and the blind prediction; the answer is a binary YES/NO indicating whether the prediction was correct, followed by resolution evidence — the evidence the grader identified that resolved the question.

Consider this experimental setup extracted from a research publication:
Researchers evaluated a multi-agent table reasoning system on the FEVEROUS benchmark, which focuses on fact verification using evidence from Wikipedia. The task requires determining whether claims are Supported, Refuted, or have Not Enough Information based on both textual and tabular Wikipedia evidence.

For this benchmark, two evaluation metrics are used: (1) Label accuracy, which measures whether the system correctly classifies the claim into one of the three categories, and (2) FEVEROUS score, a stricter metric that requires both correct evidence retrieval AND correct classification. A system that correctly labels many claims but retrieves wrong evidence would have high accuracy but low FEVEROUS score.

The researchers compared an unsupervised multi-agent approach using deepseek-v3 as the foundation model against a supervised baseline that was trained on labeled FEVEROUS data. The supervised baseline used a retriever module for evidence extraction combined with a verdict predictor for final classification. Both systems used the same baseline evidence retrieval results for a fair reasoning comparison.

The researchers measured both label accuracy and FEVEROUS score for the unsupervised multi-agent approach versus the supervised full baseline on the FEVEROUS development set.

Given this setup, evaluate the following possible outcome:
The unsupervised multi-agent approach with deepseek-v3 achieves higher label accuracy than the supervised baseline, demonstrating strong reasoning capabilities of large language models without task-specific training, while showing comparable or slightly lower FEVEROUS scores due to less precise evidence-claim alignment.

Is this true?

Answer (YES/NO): NO